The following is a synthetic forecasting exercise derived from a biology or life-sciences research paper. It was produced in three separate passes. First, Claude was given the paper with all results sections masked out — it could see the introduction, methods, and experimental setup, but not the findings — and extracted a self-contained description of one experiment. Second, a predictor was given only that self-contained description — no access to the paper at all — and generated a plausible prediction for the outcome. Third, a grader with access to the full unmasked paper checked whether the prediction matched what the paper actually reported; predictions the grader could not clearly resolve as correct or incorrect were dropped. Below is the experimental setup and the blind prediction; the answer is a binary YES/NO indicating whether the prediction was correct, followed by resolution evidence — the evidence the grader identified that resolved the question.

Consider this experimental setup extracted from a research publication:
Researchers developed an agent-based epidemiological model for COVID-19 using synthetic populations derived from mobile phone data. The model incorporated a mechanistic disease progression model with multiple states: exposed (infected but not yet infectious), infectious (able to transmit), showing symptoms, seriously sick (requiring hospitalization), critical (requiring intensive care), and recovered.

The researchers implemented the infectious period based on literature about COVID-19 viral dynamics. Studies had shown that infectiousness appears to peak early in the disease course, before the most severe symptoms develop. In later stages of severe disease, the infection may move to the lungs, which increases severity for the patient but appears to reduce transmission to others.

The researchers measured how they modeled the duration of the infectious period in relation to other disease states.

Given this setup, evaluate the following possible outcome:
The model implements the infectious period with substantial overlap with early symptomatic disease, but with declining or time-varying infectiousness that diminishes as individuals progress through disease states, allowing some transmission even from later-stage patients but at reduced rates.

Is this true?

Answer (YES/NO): NO